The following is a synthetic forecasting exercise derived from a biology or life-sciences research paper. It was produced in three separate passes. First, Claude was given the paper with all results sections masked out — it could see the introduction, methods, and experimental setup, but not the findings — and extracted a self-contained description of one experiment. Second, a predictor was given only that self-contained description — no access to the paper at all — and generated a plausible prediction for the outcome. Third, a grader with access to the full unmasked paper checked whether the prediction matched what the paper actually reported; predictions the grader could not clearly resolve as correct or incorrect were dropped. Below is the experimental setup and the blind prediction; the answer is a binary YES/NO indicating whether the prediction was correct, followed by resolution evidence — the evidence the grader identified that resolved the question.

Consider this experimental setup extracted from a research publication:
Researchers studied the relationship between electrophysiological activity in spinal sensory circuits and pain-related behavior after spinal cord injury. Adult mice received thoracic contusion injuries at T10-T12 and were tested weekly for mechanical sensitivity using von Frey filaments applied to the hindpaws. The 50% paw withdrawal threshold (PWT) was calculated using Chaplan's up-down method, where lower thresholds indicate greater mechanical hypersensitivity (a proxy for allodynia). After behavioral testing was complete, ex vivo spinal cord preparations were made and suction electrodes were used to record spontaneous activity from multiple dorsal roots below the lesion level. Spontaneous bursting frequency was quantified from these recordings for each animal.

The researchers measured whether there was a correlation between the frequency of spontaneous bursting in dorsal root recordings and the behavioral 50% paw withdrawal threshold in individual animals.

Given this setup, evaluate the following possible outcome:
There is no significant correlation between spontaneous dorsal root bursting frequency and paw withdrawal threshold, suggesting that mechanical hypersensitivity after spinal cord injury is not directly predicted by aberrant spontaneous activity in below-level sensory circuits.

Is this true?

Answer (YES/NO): NO